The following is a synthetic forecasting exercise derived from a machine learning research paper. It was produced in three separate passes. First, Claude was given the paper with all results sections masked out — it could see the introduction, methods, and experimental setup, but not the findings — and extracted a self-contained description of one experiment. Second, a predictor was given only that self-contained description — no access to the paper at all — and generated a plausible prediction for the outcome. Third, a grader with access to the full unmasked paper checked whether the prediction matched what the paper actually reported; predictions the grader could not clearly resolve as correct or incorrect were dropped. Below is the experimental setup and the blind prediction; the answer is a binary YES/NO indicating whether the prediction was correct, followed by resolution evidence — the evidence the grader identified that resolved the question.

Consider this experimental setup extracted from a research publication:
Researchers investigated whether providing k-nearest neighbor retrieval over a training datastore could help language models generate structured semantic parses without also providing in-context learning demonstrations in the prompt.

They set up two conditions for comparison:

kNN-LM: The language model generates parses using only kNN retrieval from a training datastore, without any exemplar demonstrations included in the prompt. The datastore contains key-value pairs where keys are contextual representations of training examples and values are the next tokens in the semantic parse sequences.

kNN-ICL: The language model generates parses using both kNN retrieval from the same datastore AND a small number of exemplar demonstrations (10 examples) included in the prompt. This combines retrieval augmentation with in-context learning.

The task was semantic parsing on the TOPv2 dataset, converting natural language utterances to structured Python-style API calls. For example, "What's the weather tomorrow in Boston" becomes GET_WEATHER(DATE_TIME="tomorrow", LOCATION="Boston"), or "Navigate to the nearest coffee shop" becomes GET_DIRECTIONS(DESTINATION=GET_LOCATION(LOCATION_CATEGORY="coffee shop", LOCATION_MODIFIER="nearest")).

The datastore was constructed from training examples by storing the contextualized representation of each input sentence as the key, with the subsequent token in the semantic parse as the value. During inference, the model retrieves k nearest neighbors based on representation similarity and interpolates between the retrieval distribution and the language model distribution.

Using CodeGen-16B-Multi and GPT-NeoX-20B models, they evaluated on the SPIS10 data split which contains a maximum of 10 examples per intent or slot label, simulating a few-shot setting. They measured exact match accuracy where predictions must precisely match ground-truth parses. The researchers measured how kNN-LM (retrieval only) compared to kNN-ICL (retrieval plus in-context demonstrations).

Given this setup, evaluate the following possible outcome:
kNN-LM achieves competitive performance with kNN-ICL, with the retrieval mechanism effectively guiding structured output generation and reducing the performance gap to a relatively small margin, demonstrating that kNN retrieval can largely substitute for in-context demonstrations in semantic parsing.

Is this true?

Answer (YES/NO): NO